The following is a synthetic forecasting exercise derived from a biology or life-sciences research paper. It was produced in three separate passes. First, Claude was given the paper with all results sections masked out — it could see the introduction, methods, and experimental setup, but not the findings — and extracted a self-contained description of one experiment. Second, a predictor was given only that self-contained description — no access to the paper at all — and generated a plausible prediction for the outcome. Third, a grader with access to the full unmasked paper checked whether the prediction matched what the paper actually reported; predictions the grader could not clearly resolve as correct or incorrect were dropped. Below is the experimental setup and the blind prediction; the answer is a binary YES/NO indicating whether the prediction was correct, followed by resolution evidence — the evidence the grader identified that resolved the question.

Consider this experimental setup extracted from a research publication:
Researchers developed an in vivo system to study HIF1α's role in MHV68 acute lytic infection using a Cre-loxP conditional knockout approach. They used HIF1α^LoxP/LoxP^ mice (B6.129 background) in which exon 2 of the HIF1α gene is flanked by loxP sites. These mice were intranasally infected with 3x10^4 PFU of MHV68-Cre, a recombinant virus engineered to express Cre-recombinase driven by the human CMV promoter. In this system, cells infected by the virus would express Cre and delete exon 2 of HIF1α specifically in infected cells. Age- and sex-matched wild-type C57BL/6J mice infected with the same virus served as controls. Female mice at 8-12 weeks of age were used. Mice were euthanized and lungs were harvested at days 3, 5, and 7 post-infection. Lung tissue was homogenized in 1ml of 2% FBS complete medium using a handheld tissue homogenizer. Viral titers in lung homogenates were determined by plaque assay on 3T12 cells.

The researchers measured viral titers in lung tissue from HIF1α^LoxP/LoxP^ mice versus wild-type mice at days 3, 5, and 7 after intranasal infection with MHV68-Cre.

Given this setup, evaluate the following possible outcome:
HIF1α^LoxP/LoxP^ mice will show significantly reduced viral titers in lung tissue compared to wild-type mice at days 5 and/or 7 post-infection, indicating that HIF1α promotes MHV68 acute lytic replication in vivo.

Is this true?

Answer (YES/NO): YES